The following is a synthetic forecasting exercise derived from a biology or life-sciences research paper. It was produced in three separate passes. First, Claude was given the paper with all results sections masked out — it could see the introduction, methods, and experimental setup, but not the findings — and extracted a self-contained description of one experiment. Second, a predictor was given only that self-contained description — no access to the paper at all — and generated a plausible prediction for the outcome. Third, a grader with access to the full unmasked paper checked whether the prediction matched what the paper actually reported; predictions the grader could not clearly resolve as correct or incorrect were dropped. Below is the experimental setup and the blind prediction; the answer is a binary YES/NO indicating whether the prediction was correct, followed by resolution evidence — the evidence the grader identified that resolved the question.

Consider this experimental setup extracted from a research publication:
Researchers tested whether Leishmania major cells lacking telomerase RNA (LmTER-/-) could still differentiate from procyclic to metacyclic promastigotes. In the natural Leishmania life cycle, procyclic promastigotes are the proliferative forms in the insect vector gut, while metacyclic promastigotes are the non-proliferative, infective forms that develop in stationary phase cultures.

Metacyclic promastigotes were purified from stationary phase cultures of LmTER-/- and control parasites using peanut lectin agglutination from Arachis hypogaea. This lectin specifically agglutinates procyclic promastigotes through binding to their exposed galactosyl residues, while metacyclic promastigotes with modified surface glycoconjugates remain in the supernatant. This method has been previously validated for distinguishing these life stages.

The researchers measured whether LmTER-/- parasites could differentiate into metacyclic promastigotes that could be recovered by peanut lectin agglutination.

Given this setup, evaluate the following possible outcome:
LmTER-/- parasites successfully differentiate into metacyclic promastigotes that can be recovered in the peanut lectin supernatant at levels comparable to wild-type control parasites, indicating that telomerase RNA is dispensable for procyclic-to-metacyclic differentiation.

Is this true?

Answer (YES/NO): YES